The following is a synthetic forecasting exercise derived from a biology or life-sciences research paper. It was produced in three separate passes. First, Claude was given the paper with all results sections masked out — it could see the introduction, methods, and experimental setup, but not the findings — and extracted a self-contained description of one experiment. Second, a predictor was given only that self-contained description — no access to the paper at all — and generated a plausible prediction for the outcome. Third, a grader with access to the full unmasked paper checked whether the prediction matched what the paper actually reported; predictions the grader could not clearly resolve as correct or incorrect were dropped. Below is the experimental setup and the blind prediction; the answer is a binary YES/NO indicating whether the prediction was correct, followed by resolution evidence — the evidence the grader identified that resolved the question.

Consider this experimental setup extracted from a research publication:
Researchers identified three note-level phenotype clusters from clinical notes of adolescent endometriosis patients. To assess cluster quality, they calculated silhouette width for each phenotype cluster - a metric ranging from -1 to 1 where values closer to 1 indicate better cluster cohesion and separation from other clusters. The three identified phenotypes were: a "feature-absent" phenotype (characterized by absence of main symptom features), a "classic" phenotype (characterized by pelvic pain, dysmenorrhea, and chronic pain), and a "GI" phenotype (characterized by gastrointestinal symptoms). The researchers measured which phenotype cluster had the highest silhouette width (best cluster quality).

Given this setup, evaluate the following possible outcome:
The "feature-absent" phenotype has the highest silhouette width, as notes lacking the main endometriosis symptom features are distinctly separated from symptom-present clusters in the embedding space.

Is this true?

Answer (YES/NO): YES